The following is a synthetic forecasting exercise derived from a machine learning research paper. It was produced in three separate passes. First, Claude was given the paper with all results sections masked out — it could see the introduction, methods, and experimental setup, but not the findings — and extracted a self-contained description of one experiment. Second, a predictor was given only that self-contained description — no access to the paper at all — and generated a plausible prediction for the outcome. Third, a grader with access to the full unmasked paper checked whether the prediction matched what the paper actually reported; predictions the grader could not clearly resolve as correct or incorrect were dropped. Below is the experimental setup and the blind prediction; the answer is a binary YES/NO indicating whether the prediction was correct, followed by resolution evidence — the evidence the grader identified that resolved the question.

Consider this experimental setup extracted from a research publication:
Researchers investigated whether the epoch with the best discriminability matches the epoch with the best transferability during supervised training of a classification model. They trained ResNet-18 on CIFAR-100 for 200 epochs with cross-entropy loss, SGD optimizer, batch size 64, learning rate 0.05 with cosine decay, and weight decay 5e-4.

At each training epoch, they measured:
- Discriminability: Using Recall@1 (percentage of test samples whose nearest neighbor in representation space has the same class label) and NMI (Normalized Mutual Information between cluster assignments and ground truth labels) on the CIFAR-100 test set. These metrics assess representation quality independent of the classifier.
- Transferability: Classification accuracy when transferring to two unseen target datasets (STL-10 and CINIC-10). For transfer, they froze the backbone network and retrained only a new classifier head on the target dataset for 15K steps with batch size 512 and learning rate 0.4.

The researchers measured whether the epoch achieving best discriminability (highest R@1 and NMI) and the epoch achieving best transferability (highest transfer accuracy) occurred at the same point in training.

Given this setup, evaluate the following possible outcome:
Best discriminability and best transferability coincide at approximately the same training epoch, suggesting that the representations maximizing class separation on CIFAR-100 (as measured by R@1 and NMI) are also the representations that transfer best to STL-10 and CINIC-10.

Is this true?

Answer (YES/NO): NO